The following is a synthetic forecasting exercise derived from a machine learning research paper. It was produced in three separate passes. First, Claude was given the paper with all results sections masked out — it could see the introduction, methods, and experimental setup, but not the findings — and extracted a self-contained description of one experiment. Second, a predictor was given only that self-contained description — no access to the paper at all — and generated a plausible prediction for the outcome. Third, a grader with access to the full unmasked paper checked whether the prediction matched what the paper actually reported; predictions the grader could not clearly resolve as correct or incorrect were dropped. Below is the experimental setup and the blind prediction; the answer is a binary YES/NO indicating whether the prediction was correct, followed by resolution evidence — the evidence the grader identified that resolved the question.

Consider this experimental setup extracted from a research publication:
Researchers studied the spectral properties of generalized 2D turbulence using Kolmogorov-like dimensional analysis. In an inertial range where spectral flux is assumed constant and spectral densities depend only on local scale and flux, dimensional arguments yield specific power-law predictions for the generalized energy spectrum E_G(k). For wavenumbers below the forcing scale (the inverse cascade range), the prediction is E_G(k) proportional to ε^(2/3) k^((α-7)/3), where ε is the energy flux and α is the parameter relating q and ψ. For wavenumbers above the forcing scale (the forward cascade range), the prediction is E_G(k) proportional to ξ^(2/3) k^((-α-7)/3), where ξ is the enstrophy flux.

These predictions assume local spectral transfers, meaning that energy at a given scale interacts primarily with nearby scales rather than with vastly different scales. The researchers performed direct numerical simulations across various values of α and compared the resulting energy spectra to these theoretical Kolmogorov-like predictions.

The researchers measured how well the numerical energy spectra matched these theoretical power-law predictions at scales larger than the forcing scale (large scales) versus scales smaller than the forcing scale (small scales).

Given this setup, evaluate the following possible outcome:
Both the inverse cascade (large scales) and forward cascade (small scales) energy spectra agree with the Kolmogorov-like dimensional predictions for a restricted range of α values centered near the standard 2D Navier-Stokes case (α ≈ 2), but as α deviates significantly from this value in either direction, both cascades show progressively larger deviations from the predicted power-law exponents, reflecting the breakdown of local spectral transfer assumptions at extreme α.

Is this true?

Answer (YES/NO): NO